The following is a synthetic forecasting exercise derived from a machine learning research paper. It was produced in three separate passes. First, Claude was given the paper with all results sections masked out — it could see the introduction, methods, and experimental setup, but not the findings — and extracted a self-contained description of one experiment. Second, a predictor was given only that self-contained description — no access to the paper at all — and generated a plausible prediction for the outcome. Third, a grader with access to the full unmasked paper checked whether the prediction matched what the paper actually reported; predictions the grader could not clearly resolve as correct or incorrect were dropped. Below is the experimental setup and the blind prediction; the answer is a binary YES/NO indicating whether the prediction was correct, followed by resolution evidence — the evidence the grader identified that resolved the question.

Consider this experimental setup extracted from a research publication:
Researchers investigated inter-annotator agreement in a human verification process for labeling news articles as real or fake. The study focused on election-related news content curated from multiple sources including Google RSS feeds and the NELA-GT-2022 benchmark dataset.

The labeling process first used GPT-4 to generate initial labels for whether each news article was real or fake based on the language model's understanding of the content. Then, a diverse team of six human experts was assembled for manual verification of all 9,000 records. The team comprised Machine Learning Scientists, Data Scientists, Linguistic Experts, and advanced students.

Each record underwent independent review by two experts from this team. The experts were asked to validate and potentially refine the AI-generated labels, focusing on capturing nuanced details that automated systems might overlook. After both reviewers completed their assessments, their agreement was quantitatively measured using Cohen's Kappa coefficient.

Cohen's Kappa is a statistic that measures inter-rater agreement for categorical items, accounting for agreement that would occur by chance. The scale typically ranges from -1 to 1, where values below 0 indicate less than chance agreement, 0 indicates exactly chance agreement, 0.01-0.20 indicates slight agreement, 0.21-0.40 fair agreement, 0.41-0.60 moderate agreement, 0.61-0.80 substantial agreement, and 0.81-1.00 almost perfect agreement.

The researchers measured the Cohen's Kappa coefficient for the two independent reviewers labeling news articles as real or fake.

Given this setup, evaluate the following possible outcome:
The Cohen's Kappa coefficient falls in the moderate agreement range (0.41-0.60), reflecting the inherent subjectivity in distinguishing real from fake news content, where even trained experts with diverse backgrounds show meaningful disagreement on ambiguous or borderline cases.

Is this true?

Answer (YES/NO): NO